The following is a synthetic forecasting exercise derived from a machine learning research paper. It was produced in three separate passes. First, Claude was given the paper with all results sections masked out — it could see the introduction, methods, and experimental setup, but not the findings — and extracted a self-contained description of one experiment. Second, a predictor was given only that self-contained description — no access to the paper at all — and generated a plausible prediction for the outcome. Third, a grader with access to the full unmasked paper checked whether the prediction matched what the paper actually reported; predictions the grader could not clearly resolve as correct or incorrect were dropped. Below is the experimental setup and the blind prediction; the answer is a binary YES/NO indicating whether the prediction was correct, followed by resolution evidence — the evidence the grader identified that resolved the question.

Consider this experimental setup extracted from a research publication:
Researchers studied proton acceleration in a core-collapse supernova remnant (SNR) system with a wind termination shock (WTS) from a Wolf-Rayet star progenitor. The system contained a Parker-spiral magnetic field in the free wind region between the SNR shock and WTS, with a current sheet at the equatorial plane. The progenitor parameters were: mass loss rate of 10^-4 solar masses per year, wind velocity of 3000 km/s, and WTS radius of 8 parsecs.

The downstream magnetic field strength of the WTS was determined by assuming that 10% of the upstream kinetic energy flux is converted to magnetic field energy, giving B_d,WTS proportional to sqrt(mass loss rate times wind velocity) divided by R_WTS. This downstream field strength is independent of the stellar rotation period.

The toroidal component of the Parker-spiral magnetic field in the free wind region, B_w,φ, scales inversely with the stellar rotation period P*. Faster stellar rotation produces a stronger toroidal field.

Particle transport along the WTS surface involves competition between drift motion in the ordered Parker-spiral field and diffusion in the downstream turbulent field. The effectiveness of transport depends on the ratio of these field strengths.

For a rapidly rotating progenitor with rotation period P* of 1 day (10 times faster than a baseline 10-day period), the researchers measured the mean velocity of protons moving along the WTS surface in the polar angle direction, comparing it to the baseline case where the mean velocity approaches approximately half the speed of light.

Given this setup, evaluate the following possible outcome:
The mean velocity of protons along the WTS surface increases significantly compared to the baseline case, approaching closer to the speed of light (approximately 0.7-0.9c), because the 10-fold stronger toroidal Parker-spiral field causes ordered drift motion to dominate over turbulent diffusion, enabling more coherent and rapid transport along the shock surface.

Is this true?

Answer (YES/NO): NO